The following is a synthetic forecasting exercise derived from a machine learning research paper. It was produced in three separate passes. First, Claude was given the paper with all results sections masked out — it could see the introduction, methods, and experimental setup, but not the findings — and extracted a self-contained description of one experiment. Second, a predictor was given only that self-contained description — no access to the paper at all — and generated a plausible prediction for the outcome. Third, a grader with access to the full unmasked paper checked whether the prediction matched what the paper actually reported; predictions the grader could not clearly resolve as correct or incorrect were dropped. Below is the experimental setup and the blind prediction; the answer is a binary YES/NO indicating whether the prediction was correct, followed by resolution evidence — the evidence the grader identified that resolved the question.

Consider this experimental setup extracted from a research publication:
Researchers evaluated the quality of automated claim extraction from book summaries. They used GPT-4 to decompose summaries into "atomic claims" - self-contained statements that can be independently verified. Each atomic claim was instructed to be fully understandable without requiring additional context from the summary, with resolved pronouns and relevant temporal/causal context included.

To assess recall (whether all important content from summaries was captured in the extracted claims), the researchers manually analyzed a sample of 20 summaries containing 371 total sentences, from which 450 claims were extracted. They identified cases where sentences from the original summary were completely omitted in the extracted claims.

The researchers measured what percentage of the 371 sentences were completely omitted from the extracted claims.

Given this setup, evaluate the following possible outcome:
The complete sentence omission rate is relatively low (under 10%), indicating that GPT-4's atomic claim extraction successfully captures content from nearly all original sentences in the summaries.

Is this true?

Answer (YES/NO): YES